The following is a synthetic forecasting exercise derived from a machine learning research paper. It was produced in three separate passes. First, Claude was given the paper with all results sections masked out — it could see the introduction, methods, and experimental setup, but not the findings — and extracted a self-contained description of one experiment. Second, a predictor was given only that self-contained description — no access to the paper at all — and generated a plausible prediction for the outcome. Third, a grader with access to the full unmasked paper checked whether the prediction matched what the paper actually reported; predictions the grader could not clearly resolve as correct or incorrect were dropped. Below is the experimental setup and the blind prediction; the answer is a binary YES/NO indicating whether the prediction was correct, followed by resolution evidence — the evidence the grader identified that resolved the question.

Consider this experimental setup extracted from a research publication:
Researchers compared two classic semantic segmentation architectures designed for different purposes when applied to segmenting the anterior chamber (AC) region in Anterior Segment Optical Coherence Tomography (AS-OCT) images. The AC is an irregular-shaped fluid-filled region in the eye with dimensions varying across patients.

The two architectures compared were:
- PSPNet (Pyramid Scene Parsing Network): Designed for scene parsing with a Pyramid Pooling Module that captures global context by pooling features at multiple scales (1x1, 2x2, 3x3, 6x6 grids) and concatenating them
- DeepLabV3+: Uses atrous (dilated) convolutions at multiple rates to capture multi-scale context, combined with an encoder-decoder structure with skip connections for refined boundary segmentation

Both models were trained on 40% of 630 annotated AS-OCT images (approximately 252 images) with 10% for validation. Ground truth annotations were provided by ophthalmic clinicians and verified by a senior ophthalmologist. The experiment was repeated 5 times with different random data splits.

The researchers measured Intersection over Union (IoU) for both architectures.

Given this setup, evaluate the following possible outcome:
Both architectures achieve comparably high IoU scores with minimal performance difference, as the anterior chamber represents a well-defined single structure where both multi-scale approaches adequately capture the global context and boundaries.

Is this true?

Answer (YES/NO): YES